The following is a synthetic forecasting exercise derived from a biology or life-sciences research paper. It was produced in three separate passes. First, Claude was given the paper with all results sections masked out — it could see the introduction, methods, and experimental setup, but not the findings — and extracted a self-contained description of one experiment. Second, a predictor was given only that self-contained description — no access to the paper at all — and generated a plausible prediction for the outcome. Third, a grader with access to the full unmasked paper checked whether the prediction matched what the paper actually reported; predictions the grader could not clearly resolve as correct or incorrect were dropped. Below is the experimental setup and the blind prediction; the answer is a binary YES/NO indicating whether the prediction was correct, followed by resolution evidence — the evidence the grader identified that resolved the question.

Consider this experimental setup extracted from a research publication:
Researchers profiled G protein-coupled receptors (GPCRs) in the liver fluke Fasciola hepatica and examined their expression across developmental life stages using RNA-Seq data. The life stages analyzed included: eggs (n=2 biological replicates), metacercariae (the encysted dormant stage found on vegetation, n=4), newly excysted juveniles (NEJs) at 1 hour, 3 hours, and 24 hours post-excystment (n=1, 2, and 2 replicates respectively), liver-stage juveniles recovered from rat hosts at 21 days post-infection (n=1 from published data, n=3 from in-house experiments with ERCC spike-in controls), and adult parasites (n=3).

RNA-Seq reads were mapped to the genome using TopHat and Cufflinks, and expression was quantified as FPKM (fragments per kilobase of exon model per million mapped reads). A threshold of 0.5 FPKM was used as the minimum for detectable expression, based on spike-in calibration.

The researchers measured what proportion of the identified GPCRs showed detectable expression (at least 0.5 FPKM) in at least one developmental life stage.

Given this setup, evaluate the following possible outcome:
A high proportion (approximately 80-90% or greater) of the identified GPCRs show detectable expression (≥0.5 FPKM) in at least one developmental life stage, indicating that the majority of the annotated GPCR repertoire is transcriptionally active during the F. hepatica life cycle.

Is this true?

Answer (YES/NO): NO